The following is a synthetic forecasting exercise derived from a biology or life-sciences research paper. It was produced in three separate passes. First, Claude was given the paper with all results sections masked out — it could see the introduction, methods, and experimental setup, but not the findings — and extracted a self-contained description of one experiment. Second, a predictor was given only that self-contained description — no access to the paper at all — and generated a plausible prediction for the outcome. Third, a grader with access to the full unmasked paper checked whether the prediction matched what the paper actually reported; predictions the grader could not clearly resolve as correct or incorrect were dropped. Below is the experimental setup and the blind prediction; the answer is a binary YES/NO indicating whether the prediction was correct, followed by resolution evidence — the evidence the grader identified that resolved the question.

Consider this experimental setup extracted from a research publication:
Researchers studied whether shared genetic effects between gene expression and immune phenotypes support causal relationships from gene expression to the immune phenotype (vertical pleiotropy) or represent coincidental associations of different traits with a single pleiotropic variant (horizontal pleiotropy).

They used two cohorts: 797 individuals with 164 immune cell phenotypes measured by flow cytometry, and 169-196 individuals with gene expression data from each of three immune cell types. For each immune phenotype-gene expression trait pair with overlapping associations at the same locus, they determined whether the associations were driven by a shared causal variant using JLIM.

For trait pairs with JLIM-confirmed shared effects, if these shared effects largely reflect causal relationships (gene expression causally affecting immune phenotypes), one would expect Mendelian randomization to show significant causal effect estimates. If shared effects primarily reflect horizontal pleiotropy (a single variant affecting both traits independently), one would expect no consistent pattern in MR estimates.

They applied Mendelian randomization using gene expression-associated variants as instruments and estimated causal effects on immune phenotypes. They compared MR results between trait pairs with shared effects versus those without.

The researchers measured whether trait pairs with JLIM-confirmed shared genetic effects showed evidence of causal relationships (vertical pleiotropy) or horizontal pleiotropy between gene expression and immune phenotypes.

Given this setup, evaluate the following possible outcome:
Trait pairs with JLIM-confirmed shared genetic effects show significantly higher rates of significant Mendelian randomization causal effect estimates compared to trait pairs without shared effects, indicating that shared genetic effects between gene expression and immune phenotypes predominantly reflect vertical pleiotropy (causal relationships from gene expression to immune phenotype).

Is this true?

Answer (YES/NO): NO